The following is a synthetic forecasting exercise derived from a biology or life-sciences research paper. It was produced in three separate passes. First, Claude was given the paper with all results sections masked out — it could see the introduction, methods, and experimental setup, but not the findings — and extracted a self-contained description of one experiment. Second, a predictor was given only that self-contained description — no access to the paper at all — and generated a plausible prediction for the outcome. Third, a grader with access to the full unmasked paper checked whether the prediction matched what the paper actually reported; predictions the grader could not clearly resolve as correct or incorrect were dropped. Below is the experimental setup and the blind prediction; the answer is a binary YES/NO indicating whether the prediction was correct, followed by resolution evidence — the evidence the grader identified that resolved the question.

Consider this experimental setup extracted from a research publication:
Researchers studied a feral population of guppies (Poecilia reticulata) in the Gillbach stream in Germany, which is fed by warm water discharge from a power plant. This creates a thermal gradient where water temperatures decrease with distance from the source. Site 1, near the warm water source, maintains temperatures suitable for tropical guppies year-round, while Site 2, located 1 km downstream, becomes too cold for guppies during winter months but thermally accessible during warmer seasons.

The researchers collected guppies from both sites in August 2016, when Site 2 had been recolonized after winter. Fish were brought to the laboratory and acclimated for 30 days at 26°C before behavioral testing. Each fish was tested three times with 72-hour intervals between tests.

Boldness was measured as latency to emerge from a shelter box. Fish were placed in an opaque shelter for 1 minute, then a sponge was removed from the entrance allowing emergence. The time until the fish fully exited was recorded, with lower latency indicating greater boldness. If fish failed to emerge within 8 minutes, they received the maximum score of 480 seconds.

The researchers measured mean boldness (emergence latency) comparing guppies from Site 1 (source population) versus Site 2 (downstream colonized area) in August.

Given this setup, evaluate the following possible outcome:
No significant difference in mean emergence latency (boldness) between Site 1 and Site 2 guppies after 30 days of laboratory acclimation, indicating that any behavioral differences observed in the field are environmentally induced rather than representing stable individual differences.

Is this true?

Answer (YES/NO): NO